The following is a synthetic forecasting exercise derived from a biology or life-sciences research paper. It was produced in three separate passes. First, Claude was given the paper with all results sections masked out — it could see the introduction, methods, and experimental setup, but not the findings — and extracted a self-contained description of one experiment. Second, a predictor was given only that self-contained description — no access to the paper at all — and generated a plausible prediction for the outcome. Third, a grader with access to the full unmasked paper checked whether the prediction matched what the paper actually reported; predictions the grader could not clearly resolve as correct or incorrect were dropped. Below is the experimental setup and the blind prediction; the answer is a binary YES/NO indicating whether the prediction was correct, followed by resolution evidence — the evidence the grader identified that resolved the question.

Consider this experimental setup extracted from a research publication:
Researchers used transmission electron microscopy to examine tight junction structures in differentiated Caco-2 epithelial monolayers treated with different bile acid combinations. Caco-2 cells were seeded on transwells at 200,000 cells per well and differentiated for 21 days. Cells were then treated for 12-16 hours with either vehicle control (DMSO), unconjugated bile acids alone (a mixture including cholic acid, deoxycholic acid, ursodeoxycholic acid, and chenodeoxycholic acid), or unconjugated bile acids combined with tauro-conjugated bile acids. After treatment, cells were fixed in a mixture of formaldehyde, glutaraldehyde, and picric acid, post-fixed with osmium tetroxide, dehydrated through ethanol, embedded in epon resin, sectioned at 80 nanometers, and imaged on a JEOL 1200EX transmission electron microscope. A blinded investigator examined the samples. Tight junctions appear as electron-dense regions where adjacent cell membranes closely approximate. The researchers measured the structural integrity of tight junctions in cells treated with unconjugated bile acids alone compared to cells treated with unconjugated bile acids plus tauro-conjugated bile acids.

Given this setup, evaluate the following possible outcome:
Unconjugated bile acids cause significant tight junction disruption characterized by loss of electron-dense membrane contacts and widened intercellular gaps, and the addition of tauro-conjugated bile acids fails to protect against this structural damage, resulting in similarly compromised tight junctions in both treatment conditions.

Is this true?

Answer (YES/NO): NO